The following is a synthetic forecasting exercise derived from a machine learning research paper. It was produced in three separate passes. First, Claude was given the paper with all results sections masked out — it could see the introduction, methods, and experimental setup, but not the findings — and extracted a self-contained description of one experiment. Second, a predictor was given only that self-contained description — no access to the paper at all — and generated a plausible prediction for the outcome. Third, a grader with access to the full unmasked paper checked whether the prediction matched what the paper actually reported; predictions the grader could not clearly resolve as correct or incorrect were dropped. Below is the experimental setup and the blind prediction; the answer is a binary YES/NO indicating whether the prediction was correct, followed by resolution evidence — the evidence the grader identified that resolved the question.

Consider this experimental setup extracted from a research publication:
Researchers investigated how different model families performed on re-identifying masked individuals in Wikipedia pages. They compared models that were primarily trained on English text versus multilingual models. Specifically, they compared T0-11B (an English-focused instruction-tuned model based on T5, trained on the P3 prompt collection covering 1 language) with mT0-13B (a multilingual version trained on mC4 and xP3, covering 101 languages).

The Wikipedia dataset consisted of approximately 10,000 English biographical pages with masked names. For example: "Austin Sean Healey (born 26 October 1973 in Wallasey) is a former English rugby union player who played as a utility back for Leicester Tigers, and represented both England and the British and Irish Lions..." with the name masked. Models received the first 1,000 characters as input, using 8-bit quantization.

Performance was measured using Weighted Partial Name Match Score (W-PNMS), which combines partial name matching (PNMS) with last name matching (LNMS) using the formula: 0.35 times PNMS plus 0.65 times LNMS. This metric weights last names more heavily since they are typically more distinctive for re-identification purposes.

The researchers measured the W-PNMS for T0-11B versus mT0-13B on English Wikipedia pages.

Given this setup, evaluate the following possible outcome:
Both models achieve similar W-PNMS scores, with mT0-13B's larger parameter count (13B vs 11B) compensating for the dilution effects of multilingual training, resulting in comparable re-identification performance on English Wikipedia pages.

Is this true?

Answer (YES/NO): NO